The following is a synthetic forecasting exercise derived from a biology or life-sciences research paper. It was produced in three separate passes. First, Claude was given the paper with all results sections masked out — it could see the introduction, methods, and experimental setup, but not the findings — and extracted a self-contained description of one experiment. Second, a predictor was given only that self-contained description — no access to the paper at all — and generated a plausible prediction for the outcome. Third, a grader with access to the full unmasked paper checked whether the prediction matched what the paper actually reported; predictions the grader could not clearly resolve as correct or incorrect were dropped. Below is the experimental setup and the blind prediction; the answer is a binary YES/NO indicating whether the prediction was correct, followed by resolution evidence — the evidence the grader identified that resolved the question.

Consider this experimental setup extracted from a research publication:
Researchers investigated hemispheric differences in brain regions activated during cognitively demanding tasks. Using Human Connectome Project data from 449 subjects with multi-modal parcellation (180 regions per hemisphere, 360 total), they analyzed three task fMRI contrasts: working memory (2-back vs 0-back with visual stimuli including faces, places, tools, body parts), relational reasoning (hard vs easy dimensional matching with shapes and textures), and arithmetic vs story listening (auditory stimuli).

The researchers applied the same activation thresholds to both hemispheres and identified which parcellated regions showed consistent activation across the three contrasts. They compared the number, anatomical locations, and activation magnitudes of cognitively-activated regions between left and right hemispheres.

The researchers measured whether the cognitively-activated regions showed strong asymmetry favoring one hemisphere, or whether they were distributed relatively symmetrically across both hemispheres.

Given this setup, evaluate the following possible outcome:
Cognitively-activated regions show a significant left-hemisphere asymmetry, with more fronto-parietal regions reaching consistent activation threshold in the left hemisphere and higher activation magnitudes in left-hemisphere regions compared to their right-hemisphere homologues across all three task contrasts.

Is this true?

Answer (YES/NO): NO